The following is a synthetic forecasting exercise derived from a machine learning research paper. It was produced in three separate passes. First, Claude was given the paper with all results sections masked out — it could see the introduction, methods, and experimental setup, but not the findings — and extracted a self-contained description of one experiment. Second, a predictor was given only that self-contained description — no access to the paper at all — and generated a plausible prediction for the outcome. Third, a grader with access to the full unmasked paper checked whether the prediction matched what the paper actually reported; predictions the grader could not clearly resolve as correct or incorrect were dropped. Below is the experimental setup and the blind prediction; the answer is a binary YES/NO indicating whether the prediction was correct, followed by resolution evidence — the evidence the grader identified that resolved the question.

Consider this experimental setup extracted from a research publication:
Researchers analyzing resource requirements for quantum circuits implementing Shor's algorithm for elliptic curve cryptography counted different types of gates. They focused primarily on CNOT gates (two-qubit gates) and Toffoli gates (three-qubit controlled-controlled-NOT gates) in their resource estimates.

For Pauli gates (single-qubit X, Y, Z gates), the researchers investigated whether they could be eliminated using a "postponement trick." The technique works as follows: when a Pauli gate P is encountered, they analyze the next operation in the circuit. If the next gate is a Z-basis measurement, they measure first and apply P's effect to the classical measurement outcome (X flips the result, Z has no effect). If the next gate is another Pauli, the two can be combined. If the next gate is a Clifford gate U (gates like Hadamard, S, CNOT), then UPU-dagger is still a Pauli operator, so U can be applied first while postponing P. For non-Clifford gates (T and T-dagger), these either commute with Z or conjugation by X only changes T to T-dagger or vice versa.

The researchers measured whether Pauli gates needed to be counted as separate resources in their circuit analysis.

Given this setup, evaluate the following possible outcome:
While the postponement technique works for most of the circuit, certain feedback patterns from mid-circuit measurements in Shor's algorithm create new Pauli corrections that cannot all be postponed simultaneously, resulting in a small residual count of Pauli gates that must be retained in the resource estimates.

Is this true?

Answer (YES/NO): NO